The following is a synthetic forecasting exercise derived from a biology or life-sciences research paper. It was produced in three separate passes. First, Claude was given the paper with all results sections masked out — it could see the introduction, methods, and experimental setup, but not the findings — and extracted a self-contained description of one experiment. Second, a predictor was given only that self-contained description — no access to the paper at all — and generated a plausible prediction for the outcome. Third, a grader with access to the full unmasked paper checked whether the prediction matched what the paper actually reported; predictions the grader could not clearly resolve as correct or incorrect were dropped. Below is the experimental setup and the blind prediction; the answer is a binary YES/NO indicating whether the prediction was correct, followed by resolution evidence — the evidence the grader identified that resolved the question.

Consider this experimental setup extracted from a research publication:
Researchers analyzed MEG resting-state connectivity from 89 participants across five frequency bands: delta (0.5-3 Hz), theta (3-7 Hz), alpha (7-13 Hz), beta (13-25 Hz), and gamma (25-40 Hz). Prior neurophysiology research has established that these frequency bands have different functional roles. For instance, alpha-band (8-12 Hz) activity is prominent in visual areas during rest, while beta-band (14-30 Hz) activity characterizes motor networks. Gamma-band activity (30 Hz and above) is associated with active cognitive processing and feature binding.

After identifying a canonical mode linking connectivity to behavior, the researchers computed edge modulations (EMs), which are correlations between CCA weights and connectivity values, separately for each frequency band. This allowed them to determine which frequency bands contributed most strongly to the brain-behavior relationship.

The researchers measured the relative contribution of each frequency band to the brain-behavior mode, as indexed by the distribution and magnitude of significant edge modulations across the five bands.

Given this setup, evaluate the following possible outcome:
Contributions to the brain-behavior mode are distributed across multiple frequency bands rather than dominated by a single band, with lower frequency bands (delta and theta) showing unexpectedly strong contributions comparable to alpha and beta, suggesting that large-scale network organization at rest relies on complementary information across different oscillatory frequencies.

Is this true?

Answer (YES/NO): NO